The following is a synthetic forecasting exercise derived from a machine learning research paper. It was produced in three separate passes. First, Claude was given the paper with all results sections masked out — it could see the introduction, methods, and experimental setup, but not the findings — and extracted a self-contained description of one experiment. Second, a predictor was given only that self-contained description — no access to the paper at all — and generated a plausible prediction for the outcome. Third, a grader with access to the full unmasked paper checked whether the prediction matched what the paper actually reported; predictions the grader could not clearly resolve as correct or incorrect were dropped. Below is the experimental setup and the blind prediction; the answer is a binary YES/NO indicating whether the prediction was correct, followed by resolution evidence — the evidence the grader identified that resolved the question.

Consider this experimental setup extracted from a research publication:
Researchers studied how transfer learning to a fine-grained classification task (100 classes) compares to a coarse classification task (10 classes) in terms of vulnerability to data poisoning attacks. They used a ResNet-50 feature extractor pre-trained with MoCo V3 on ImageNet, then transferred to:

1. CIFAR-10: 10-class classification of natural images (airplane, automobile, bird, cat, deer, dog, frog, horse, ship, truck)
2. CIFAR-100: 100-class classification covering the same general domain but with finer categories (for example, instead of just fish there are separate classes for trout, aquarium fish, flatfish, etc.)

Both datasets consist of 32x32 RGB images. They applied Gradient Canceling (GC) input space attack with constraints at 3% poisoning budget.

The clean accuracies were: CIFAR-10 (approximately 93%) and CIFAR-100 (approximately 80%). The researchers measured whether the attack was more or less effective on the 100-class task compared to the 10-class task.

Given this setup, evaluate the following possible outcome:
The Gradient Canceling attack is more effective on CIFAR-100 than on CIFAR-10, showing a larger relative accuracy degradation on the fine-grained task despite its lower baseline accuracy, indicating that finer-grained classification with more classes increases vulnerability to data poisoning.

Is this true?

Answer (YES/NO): NO